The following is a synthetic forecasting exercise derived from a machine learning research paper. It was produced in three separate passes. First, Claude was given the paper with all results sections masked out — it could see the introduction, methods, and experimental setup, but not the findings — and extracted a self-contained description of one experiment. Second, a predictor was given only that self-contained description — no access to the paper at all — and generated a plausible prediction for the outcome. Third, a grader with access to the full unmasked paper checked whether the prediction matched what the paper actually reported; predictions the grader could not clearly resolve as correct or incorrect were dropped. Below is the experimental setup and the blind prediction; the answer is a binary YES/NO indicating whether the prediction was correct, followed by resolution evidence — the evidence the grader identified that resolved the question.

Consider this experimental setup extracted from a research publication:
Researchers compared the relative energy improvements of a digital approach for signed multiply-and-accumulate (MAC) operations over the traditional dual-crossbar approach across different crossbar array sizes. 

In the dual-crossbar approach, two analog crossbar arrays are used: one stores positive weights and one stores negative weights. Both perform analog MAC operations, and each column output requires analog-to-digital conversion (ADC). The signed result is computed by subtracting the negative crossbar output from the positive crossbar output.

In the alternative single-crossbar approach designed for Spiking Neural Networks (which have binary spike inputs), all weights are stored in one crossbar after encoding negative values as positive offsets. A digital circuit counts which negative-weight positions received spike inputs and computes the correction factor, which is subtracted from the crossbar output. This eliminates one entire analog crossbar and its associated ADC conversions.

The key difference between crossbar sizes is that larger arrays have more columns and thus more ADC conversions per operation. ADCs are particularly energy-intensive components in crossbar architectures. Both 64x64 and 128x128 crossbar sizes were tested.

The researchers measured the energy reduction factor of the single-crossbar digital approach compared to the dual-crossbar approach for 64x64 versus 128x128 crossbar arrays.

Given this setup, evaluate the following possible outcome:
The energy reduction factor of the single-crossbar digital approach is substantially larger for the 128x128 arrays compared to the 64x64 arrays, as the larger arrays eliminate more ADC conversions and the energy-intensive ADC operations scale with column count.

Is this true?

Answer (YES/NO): NO